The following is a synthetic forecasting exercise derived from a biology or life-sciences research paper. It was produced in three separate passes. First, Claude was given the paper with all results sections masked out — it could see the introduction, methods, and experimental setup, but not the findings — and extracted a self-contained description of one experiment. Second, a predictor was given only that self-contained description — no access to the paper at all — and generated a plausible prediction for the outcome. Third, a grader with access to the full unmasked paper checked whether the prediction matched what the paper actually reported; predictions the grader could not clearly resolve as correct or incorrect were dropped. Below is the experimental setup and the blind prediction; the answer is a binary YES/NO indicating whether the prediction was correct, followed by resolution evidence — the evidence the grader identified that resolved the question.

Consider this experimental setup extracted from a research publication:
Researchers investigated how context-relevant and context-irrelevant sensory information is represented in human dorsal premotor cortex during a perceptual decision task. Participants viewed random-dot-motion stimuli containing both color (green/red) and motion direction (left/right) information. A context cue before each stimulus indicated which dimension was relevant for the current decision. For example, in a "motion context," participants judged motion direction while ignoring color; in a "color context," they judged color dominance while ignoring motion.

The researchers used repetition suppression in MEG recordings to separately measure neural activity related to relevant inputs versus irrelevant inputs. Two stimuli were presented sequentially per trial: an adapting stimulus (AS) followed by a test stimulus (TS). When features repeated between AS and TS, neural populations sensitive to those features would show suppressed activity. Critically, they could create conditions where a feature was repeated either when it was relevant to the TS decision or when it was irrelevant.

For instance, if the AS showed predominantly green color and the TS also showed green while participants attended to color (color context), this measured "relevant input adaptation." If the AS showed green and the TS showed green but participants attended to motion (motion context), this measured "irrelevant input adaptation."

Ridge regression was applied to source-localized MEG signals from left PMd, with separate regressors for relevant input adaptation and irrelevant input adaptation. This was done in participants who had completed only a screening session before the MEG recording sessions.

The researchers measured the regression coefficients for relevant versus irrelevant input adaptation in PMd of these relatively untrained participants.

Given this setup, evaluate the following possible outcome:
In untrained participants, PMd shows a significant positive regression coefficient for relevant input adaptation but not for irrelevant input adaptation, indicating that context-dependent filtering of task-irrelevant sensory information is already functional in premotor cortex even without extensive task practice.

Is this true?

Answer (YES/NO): NO